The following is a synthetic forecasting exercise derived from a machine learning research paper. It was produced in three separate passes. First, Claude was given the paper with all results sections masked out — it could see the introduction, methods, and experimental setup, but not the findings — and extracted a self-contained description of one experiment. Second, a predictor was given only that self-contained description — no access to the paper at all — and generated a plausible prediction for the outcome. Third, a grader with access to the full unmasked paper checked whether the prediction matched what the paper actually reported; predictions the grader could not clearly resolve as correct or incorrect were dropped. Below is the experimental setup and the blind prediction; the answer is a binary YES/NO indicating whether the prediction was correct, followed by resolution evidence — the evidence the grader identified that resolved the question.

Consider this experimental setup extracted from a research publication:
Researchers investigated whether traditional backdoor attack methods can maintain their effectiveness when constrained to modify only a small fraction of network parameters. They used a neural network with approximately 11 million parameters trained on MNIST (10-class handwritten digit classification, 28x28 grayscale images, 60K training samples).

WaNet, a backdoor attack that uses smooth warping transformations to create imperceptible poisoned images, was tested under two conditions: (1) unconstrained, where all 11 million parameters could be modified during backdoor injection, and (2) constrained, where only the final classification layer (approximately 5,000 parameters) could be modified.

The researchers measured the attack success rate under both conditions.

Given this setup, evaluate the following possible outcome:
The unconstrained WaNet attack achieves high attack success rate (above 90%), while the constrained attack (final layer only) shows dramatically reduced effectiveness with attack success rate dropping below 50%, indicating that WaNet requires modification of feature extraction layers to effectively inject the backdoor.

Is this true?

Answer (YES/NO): YES